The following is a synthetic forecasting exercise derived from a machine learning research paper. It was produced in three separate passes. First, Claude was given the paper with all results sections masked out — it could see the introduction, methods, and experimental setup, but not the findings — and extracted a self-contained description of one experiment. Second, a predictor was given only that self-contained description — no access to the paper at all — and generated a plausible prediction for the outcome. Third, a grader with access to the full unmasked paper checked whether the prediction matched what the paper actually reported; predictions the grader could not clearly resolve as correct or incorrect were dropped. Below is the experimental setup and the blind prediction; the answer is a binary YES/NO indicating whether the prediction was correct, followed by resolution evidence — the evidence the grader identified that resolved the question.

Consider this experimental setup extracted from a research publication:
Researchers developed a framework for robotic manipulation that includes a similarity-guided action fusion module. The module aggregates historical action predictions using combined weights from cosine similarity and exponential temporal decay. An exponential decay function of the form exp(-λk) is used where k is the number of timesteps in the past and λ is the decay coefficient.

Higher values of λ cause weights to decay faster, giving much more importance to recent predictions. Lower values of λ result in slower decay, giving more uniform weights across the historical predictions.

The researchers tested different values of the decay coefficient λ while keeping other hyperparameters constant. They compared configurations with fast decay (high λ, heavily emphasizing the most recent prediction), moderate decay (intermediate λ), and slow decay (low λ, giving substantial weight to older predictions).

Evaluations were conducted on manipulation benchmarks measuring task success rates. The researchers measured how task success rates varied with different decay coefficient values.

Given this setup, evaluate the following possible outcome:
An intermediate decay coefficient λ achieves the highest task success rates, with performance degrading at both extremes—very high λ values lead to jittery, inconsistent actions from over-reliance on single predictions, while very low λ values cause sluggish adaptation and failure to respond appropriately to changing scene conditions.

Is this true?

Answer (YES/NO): YES